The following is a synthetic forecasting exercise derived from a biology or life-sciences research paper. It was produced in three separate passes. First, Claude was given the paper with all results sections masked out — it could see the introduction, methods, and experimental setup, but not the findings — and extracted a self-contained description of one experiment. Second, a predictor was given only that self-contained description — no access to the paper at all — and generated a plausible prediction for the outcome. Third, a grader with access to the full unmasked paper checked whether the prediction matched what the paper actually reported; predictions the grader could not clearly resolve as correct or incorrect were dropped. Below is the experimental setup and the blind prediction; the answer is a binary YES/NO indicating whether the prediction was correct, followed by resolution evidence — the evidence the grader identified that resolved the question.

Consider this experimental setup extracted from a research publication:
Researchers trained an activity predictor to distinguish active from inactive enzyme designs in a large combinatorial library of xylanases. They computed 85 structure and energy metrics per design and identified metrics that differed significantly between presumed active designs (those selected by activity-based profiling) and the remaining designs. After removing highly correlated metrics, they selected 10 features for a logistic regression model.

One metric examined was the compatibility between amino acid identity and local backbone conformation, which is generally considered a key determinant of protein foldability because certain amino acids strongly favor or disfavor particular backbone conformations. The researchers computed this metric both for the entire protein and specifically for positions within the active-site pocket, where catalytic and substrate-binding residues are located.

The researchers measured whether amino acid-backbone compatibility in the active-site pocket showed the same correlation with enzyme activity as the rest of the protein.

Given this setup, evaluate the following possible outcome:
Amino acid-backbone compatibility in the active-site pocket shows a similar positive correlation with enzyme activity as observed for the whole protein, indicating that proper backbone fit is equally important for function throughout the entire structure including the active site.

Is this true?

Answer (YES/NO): NO